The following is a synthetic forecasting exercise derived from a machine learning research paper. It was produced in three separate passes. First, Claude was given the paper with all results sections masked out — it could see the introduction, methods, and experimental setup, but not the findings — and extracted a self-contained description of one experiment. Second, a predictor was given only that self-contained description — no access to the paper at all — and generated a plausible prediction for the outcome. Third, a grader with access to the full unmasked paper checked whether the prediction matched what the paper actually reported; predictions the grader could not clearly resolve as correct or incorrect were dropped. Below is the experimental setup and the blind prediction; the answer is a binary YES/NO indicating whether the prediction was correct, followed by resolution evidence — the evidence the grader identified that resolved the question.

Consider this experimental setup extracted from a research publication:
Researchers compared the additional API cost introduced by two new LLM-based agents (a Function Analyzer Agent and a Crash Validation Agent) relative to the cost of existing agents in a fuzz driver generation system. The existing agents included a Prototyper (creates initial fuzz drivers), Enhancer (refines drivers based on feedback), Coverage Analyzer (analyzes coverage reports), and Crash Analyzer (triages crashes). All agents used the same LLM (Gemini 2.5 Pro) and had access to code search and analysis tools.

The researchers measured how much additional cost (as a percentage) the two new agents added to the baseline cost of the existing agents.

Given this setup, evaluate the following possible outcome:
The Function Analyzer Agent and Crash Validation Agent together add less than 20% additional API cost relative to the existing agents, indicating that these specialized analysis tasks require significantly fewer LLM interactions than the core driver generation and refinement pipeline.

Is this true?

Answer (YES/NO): YES